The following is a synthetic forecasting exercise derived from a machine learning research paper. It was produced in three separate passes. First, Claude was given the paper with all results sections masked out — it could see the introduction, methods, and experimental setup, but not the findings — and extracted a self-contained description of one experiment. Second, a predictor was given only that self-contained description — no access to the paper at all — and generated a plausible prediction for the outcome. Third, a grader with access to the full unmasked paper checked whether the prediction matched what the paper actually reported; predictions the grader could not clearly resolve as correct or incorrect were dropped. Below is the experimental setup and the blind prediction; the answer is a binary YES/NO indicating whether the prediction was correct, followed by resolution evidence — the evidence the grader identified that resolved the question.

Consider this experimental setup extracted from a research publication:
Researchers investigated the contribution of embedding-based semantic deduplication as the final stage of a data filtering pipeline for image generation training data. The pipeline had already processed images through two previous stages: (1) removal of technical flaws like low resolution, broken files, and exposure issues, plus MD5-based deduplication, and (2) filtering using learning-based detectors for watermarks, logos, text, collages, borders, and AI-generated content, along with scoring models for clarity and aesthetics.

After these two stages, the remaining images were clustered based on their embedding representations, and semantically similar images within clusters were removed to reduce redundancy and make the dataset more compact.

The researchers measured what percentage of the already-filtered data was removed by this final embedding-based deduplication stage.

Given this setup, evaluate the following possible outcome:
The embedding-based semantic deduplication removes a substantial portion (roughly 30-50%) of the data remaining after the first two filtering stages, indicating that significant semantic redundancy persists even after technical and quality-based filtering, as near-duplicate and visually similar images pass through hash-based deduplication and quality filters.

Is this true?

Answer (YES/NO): NO